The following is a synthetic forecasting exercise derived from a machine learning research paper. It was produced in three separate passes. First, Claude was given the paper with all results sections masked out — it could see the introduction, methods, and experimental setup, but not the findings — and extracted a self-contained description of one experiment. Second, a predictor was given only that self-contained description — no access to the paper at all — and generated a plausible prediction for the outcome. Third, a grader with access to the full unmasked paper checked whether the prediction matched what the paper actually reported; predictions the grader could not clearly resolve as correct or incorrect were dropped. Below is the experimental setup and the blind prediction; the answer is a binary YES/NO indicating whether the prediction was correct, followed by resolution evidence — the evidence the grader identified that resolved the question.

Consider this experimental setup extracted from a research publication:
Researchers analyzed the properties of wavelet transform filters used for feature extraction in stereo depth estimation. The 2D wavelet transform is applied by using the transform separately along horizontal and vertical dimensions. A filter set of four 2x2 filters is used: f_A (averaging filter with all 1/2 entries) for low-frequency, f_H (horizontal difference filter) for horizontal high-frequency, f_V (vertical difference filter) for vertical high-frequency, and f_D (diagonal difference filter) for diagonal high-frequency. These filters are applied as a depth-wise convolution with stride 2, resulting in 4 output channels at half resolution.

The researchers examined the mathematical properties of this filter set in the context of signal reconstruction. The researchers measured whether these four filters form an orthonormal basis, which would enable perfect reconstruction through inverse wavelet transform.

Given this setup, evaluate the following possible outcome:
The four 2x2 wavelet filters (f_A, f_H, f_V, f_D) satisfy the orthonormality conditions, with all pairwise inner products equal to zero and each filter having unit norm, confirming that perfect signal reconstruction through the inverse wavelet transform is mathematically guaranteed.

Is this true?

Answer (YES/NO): YES